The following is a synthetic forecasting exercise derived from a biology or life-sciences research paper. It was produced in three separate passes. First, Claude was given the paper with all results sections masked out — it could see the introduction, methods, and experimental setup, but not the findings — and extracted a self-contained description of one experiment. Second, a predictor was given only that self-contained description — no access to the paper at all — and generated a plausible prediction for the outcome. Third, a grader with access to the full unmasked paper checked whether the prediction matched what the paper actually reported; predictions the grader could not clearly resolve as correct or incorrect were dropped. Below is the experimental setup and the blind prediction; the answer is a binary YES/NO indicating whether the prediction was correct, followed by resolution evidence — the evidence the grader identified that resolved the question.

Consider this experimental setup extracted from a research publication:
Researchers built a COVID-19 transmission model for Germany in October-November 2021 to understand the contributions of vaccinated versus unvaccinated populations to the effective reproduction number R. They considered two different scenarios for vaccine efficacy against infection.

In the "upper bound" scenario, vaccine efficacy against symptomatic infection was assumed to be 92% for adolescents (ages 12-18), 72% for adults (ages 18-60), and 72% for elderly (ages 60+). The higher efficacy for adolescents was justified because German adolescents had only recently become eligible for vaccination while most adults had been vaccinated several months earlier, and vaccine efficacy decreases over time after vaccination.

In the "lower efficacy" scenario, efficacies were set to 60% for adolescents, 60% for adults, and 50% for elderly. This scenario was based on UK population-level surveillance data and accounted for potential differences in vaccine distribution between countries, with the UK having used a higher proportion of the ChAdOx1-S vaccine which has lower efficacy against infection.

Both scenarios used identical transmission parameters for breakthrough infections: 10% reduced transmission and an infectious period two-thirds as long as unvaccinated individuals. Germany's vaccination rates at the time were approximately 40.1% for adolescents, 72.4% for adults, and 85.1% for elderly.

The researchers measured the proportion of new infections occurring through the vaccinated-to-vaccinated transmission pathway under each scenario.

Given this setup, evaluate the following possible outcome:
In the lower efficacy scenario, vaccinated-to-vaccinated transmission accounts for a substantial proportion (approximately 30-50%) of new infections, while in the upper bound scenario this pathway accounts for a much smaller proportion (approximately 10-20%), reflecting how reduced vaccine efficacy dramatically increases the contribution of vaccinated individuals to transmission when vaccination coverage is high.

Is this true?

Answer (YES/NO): NO